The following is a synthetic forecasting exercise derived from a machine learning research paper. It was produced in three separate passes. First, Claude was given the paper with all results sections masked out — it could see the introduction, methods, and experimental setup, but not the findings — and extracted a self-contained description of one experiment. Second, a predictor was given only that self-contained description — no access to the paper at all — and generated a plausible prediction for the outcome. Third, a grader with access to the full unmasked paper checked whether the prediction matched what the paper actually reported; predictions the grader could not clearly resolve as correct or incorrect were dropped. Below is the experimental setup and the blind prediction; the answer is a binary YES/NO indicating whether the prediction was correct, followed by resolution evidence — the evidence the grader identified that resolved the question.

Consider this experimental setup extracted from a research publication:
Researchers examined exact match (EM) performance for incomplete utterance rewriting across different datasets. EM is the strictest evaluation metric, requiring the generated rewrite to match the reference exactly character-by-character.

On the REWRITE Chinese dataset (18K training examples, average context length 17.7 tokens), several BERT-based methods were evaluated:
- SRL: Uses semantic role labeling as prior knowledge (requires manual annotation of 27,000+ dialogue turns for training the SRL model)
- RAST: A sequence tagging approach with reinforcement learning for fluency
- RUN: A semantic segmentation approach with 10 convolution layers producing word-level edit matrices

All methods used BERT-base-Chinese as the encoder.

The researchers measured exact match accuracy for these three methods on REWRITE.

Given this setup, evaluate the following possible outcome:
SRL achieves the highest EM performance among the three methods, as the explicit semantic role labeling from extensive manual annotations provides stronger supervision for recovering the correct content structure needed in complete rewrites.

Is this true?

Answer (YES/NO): NO